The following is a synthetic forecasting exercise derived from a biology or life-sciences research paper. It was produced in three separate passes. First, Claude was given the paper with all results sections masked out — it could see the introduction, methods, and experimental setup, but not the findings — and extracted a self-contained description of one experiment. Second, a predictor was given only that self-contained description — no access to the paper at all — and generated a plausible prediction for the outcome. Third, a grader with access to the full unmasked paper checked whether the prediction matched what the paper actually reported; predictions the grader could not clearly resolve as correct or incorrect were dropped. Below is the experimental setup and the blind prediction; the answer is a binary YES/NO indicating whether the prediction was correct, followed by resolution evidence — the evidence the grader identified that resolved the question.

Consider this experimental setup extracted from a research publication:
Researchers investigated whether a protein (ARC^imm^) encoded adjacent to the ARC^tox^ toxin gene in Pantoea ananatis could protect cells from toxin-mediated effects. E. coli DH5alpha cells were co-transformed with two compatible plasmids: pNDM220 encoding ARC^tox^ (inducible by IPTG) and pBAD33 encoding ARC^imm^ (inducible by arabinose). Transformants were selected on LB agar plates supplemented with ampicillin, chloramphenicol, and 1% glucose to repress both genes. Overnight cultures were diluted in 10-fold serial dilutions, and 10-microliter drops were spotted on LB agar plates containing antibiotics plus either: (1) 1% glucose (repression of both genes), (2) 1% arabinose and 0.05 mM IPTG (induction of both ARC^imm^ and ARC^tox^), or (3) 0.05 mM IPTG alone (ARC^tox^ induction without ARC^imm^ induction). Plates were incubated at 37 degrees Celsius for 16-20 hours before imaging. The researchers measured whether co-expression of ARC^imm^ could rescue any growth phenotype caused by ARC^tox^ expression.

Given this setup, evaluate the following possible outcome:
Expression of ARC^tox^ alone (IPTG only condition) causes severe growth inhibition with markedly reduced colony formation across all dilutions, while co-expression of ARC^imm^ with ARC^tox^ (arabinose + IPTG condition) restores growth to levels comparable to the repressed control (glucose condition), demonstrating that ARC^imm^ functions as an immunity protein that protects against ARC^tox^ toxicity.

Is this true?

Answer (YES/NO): YES